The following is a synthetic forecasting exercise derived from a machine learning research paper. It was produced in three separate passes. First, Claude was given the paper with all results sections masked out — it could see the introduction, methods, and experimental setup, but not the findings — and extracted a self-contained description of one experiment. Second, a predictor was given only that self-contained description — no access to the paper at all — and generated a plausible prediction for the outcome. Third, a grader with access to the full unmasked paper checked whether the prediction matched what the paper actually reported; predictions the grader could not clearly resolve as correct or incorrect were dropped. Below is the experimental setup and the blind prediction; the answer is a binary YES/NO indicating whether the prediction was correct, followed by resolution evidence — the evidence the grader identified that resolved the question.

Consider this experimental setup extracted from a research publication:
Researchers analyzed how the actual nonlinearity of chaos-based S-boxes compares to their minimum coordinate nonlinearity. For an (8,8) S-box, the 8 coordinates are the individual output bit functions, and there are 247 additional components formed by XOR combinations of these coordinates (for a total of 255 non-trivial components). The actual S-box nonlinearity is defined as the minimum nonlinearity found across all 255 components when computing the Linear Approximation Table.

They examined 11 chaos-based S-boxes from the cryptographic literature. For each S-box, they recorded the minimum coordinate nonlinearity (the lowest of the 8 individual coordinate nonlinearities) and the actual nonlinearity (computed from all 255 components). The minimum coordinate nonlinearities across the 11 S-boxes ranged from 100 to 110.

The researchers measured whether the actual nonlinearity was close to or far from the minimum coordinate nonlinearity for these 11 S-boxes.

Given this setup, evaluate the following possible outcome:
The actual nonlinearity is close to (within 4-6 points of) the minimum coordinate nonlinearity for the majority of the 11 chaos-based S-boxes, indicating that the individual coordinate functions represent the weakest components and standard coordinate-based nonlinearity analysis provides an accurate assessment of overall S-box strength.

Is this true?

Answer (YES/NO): NO